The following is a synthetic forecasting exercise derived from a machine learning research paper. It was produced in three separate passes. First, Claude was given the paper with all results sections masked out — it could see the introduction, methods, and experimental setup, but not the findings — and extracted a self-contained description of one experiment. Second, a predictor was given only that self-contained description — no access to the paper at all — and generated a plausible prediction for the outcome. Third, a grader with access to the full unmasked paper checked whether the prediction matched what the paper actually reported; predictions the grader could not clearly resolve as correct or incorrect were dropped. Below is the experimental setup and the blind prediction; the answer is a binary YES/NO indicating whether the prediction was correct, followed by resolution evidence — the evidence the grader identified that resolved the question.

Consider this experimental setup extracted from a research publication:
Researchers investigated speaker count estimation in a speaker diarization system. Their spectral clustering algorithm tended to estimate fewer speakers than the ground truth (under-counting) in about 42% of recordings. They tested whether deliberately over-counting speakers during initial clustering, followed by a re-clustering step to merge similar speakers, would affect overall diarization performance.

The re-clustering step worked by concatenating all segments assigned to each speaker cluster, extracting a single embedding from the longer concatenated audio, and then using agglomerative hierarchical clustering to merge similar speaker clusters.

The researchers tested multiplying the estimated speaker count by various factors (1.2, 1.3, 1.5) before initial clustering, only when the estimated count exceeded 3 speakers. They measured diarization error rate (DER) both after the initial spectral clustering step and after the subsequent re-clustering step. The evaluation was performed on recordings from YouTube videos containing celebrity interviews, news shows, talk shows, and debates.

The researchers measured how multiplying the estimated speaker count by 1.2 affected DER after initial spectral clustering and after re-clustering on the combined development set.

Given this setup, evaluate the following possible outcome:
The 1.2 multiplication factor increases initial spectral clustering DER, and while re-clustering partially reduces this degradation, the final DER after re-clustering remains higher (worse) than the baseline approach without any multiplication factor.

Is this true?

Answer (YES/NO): NO